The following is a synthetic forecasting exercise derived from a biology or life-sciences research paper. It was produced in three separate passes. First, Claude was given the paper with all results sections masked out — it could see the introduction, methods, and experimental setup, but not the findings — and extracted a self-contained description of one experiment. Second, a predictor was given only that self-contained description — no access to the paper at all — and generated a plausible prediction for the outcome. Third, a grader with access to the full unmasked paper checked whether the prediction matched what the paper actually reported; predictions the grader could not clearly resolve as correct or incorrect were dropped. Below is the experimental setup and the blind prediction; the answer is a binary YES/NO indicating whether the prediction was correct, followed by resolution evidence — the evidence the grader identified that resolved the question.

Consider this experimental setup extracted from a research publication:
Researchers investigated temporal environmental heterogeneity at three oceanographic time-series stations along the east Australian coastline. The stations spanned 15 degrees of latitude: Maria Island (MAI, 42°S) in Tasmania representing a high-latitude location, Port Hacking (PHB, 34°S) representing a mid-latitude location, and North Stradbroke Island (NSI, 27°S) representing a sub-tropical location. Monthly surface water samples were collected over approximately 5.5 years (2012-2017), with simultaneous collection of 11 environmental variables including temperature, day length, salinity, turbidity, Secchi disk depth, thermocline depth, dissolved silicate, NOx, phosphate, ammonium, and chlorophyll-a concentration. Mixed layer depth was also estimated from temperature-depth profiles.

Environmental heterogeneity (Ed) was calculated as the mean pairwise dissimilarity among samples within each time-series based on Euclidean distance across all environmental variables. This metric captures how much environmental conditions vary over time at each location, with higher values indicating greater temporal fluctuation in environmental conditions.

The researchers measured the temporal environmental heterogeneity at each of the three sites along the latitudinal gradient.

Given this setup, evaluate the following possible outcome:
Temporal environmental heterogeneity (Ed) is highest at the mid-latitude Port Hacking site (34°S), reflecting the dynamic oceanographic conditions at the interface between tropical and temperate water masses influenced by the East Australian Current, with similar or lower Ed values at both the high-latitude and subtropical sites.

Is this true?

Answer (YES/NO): NO